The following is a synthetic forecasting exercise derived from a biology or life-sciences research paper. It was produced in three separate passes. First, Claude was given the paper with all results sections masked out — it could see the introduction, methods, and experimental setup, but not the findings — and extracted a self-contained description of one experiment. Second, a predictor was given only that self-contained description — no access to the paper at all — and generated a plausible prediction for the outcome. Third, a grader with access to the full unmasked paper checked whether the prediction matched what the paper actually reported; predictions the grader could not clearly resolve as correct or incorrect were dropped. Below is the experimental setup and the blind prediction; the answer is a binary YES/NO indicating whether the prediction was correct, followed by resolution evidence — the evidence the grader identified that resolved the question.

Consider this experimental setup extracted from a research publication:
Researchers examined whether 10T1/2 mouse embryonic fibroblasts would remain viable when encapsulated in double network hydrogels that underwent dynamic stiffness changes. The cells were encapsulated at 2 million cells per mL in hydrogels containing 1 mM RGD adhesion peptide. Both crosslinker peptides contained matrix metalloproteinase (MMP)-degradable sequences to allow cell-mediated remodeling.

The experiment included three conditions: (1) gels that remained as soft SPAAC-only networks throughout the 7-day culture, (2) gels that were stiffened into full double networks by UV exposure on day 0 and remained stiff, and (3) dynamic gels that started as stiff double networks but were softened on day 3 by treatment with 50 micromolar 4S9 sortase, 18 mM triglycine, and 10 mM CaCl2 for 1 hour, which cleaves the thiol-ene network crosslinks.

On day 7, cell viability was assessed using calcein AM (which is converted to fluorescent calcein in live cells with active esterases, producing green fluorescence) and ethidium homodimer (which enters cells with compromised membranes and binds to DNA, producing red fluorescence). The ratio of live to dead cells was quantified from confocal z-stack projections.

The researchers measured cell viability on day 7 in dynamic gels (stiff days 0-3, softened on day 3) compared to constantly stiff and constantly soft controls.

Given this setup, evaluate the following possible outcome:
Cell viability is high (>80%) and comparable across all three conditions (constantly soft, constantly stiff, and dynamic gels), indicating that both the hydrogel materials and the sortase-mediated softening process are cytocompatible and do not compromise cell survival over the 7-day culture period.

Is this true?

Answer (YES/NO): YES